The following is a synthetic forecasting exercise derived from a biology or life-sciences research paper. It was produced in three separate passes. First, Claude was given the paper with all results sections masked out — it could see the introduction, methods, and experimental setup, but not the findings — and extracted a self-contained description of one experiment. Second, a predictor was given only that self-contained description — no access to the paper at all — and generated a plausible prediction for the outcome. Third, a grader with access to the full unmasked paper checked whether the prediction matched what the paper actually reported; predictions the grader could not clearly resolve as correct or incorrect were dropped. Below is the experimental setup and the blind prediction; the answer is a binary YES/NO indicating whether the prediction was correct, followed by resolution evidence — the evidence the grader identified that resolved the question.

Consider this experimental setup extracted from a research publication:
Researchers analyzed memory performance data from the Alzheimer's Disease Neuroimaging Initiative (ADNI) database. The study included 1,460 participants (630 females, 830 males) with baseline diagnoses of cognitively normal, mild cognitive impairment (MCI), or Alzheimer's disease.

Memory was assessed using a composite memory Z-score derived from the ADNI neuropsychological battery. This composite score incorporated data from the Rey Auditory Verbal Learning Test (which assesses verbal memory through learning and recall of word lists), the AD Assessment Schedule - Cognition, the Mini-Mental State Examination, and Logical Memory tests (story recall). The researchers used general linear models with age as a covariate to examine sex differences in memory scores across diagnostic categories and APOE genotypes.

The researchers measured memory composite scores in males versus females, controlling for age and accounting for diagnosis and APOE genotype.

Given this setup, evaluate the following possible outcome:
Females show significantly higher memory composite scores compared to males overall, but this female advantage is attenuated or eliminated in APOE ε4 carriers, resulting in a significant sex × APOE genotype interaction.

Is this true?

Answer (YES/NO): NO